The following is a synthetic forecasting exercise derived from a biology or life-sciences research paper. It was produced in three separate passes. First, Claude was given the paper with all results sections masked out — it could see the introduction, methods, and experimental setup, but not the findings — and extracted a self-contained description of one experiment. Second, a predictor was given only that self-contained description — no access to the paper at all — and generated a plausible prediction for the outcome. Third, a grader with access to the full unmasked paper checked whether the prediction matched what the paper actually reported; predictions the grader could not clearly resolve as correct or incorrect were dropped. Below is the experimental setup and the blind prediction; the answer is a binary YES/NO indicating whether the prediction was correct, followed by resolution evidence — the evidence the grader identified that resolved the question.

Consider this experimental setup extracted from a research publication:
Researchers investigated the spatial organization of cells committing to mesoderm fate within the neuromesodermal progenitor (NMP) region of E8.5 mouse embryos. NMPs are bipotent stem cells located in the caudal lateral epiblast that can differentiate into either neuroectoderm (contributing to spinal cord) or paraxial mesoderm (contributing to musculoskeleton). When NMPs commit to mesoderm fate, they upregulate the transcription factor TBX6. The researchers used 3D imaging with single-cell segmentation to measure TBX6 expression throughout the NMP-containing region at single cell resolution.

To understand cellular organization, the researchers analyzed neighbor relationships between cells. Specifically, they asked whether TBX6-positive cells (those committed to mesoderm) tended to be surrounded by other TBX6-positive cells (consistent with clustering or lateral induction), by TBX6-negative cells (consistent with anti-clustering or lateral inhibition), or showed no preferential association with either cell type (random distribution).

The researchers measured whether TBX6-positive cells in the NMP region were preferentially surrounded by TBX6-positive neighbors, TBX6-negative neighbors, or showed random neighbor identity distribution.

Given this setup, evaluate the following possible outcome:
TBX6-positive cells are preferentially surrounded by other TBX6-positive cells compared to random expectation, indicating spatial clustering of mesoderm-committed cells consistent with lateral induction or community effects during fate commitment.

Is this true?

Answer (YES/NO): NO